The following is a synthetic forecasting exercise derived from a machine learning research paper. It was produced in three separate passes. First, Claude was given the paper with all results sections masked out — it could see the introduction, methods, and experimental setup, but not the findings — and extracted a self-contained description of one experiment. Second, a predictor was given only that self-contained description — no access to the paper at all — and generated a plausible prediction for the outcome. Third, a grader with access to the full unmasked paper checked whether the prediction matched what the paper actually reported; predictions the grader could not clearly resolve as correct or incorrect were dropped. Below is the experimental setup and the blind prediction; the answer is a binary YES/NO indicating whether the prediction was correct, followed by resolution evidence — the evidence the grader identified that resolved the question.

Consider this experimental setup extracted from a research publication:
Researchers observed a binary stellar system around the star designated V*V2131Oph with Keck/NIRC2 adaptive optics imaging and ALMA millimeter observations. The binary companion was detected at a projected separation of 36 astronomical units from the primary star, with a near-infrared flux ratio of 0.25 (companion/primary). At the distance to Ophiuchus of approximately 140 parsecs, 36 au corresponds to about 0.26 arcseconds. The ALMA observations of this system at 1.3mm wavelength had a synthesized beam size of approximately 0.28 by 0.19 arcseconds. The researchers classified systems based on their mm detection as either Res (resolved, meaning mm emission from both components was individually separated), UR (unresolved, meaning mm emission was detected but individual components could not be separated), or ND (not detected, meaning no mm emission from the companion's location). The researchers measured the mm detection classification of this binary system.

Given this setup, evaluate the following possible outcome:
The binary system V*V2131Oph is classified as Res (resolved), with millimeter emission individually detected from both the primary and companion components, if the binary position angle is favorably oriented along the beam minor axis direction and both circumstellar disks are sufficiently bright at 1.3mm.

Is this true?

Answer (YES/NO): NO